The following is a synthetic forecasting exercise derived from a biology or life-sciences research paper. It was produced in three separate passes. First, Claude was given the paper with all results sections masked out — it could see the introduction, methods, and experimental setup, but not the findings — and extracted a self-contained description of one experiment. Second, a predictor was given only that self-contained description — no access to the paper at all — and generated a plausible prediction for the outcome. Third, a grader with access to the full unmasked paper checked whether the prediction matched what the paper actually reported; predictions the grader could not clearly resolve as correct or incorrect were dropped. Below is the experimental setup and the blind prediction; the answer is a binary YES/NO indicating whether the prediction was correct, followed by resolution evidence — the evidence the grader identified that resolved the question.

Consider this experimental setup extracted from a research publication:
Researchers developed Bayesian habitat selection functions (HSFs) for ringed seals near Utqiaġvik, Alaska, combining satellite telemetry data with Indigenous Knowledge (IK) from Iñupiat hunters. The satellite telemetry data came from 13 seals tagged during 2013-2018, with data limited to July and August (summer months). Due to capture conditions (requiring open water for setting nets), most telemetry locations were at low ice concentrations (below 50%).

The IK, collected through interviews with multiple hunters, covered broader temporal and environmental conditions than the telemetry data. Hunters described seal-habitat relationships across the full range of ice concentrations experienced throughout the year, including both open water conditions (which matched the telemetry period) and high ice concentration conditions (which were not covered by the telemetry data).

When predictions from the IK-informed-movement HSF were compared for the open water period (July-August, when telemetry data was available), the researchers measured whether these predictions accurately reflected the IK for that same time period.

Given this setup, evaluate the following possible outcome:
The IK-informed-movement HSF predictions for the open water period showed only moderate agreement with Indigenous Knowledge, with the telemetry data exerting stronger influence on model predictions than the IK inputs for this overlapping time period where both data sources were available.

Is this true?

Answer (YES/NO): NO